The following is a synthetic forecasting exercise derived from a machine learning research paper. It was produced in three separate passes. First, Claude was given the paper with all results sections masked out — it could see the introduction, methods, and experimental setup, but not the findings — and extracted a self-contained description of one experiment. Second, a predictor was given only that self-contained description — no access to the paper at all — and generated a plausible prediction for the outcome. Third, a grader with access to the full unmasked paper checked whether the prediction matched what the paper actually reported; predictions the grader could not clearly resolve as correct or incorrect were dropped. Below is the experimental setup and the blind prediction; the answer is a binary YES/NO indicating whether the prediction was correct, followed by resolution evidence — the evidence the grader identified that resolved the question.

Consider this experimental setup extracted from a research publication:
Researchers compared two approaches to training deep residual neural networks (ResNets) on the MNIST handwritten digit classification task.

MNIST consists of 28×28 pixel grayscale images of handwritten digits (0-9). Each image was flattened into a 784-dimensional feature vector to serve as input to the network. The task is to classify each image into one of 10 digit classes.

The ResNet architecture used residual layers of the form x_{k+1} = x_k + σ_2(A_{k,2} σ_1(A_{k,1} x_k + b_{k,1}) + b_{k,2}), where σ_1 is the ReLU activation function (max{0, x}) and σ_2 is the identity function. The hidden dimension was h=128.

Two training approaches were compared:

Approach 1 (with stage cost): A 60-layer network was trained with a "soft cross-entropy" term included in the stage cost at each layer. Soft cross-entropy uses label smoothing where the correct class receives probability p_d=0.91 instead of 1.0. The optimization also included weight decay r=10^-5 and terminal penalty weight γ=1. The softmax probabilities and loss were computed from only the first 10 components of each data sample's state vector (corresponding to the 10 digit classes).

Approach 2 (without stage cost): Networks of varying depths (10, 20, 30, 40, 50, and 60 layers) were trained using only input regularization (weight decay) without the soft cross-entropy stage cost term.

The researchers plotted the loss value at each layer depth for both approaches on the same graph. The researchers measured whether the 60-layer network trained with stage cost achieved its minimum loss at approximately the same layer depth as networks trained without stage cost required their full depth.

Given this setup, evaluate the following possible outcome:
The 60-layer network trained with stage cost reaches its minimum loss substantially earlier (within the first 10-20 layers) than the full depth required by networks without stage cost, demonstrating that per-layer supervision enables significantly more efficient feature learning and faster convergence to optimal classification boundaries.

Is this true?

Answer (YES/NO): YES